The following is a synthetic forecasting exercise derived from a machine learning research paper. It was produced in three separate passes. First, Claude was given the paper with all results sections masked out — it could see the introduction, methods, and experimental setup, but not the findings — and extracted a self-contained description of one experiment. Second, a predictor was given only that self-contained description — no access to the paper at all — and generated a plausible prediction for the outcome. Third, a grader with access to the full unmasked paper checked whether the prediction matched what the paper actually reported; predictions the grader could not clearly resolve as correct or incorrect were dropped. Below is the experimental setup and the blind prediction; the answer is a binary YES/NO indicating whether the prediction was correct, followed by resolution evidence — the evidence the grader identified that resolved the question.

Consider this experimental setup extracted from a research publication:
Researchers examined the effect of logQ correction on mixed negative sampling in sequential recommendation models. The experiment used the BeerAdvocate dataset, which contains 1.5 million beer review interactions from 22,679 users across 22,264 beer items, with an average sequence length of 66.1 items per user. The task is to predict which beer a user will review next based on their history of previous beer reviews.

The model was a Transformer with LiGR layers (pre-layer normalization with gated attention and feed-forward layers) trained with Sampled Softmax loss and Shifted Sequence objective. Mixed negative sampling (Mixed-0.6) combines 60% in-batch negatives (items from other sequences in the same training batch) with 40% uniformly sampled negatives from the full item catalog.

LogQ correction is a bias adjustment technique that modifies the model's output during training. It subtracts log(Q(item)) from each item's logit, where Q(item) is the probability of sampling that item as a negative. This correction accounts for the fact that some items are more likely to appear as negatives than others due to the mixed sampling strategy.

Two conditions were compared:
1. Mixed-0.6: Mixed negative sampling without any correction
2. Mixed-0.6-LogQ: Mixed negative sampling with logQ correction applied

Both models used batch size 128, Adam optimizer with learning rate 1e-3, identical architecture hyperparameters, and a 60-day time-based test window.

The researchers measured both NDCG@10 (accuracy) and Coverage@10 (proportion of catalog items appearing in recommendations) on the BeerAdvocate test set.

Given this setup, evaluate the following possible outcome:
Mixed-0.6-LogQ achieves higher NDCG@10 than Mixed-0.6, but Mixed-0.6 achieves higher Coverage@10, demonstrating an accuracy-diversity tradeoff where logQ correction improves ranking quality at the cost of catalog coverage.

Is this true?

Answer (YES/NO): YES